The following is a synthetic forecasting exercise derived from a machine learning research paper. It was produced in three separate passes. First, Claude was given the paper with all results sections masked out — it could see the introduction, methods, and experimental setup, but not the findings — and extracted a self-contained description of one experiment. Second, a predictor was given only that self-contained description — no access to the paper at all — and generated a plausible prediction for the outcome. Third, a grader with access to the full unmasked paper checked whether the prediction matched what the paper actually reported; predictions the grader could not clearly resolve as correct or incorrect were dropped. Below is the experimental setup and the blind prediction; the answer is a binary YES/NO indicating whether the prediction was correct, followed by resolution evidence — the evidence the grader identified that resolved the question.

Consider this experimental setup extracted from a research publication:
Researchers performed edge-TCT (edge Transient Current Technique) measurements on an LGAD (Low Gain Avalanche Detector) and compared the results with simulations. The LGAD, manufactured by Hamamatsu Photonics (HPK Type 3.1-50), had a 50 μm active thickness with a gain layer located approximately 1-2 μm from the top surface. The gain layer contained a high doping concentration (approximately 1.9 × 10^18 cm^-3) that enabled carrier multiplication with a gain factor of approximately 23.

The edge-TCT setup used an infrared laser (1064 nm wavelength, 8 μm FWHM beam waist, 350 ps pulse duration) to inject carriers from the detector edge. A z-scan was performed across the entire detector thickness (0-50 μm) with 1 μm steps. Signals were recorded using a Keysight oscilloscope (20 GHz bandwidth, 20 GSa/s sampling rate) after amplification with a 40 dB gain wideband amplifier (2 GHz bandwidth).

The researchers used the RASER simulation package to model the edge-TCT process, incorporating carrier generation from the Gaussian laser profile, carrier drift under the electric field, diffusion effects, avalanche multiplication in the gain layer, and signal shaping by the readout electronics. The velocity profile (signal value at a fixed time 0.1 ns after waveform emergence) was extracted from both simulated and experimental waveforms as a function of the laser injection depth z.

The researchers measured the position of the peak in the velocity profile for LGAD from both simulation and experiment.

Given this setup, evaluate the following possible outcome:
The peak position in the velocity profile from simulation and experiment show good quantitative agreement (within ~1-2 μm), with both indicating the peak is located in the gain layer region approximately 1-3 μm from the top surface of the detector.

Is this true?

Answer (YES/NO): NO